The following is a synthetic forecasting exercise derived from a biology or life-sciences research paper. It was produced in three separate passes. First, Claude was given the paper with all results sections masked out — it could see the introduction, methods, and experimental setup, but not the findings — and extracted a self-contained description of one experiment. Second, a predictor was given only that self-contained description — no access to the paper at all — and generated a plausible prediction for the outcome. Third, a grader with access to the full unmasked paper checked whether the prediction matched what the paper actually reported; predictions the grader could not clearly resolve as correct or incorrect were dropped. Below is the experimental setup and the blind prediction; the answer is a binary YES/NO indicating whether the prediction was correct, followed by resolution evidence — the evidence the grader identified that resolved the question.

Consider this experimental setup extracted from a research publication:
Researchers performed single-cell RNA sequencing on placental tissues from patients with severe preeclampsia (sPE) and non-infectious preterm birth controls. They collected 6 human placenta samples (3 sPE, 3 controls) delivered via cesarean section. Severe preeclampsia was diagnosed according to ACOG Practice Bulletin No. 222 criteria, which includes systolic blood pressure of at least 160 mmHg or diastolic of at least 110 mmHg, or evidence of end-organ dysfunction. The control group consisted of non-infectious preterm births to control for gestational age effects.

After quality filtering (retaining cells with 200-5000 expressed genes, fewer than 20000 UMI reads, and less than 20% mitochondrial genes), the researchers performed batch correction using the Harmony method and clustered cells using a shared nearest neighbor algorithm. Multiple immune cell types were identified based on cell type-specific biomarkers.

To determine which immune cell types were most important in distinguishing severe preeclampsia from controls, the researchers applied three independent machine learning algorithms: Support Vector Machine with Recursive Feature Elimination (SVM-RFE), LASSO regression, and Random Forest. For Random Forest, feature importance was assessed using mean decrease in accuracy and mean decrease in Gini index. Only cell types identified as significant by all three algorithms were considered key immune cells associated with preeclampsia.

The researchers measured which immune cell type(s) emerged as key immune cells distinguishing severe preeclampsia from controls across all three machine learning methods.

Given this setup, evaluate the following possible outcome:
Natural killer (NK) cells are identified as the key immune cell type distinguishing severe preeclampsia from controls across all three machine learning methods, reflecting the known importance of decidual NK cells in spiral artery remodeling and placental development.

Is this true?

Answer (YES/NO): NO